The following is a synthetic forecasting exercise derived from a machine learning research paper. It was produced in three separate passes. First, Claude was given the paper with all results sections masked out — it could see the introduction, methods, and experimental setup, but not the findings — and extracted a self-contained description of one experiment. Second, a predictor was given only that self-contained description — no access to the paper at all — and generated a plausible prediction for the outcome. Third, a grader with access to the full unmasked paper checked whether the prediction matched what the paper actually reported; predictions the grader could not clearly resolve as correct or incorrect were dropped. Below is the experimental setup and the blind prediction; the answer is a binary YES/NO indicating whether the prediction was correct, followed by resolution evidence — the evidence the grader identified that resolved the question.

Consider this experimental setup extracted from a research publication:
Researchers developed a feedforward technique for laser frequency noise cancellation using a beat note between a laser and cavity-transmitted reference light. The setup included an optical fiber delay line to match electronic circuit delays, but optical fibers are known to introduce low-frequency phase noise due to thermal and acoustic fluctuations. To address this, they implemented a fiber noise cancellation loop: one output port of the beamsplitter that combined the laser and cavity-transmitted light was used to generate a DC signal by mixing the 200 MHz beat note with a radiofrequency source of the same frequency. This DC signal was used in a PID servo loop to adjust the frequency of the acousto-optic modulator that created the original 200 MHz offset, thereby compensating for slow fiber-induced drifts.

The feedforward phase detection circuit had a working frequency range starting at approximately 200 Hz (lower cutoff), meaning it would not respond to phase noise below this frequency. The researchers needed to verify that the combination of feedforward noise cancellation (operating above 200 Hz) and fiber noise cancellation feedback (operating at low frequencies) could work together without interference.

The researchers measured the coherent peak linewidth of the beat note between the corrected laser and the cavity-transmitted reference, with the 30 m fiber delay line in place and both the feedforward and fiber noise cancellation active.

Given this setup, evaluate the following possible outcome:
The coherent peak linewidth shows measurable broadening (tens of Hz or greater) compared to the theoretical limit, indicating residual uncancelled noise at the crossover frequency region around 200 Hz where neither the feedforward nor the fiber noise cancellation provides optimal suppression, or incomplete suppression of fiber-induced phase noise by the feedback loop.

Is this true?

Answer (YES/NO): NO